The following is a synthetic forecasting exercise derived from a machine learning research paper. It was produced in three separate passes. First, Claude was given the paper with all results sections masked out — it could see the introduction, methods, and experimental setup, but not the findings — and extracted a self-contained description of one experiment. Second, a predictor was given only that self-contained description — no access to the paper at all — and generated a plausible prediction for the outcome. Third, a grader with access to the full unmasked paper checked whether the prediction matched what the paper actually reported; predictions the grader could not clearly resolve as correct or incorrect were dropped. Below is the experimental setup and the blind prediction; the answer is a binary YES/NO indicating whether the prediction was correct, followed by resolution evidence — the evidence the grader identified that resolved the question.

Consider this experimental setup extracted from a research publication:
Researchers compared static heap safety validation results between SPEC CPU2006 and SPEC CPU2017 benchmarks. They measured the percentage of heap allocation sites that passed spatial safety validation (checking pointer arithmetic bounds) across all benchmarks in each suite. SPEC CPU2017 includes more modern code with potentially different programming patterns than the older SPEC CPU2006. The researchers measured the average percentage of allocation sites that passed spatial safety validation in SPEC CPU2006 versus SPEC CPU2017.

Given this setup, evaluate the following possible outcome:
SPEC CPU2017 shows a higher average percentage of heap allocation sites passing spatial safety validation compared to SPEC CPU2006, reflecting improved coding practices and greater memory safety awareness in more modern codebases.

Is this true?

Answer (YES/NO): NO